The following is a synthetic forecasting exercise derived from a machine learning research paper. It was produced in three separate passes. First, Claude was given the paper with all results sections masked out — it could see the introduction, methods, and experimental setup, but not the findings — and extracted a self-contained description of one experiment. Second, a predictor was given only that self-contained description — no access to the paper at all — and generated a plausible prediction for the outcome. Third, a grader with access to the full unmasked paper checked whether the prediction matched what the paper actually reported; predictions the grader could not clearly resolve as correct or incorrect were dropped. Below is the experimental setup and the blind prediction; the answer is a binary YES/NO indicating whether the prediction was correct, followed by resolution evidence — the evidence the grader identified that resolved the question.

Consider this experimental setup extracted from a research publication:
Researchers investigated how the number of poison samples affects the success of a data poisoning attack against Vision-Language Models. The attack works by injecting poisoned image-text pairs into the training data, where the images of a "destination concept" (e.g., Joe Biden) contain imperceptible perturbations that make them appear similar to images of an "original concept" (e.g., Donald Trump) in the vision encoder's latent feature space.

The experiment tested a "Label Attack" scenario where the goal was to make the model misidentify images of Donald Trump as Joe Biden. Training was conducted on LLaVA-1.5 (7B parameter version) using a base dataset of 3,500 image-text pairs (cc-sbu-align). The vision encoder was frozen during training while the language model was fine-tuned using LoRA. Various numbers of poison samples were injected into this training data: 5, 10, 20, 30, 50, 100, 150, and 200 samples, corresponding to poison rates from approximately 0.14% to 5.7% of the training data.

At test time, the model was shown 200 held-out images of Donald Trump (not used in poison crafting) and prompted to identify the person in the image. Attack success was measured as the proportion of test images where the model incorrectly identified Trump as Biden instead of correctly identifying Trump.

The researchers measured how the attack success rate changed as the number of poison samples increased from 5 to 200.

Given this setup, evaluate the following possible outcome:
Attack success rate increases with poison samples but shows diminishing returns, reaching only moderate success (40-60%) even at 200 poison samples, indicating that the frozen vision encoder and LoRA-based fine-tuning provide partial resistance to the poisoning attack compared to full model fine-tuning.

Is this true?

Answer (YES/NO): NO